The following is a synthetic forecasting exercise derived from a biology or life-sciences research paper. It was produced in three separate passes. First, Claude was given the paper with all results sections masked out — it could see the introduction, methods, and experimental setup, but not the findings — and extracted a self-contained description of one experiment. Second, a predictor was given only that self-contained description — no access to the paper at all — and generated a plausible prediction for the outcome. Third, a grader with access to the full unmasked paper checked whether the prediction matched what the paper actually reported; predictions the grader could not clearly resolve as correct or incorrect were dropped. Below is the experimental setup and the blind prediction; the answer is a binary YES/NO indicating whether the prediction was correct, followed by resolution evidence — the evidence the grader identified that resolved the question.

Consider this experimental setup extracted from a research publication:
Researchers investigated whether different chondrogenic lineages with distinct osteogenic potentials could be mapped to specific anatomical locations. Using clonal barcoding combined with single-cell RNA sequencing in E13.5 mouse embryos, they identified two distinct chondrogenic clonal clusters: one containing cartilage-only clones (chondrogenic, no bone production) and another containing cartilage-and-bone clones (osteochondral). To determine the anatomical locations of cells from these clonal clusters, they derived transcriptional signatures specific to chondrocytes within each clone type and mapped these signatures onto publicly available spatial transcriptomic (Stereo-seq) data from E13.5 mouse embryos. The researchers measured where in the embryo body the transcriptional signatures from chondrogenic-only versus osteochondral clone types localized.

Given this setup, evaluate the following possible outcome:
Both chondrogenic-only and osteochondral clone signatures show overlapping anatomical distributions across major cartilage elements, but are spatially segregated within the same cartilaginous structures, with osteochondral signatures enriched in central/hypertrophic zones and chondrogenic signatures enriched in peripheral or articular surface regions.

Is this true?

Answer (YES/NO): NO